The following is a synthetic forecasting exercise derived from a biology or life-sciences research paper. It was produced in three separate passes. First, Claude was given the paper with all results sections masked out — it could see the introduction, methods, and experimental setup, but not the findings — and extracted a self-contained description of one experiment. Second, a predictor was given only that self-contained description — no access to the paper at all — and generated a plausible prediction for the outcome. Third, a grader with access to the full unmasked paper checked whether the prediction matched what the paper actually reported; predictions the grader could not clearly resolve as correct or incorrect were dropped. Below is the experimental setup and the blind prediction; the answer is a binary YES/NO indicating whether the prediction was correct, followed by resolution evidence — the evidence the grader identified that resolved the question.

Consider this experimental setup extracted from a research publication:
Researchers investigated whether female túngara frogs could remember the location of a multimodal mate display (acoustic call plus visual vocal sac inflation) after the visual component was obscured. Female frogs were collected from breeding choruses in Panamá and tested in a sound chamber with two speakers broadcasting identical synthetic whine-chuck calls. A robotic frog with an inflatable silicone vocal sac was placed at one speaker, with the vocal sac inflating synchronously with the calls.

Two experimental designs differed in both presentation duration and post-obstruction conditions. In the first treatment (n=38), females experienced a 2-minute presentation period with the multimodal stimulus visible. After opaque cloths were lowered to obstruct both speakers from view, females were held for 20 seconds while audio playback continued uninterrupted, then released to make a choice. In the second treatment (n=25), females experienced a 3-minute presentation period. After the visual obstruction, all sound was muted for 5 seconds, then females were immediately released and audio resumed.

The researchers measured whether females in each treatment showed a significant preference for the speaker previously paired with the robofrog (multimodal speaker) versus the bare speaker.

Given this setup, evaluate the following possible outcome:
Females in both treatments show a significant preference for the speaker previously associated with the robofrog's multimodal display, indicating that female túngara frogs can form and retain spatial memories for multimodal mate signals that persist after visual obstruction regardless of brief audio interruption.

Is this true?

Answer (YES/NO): NO